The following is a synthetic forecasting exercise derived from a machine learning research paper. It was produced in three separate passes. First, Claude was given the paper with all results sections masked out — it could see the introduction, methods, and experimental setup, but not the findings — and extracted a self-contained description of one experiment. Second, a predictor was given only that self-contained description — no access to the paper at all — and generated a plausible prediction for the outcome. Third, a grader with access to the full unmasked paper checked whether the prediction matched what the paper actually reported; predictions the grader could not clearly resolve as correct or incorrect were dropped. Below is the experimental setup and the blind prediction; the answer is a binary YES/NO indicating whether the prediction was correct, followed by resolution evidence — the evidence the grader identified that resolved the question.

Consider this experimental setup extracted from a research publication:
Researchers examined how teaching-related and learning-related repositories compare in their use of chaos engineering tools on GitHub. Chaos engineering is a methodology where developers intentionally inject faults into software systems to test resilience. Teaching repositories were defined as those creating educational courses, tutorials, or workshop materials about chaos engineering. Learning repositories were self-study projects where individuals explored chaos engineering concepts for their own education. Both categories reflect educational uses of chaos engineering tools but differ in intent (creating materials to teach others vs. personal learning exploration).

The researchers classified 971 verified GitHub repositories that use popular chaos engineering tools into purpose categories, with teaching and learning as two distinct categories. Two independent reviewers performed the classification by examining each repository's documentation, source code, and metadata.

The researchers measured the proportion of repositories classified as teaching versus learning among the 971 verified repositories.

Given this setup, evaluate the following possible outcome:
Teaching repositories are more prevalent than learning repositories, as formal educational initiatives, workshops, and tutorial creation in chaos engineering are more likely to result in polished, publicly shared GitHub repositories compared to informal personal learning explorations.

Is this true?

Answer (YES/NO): YES